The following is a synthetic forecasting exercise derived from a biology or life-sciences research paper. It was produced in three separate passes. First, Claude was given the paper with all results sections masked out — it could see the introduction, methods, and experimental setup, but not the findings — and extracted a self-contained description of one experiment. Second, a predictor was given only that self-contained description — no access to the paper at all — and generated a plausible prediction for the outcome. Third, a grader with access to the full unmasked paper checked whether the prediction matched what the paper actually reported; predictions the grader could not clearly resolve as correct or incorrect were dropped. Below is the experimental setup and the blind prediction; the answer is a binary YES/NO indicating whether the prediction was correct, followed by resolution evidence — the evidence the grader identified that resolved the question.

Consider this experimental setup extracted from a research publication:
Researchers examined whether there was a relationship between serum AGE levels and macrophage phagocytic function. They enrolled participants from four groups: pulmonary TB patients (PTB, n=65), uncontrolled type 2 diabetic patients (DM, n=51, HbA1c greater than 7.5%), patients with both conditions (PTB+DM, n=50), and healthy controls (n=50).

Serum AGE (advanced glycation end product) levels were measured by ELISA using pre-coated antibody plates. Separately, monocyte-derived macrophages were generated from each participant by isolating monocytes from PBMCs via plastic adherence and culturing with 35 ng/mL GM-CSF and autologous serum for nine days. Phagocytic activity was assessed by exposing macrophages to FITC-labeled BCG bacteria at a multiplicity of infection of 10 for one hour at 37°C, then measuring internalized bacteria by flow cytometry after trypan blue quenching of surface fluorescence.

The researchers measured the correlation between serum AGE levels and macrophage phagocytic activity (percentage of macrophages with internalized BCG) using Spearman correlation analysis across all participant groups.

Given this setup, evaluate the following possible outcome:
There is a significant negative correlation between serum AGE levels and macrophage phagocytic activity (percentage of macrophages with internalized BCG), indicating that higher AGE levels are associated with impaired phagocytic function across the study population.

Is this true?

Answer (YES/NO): YES